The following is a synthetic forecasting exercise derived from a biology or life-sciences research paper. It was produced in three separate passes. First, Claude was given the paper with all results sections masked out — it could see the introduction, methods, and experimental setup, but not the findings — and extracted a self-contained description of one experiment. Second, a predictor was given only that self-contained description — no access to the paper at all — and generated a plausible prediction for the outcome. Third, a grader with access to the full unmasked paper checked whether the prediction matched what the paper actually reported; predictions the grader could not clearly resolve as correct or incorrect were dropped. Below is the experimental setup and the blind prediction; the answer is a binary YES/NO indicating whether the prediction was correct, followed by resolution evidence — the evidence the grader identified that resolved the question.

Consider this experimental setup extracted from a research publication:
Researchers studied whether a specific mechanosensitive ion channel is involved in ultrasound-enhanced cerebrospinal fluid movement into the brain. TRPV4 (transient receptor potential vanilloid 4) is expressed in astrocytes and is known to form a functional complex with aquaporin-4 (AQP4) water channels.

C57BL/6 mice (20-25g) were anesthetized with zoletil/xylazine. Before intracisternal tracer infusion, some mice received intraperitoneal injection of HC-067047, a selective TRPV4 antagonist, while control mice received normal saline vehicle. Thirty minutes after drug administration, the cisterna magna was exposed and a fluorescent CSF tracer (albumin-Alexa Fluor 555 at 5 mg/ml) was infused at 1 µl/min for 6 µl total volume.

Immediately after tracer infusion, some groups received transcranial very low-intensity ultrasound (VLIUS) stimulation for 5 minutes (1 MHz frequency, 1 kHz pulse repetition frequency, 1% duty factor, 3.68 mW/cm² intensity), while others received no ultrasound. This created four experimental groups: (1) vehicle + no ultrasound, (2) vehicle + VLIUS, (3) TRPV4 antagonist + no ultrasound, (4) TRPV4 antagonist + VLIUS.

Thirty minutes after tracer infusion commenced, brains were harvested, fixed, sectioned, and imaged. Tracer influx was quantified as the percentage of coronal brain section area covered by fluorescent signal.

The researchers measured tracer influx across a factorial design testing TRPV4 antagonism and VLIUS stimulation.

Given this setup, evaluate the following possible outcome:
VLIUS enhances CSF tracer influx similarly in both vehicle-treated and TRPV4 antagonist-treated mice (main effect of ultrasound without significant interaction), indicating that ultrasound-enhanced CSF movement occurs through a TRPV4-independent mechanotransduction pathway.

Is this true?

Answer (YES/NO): NO